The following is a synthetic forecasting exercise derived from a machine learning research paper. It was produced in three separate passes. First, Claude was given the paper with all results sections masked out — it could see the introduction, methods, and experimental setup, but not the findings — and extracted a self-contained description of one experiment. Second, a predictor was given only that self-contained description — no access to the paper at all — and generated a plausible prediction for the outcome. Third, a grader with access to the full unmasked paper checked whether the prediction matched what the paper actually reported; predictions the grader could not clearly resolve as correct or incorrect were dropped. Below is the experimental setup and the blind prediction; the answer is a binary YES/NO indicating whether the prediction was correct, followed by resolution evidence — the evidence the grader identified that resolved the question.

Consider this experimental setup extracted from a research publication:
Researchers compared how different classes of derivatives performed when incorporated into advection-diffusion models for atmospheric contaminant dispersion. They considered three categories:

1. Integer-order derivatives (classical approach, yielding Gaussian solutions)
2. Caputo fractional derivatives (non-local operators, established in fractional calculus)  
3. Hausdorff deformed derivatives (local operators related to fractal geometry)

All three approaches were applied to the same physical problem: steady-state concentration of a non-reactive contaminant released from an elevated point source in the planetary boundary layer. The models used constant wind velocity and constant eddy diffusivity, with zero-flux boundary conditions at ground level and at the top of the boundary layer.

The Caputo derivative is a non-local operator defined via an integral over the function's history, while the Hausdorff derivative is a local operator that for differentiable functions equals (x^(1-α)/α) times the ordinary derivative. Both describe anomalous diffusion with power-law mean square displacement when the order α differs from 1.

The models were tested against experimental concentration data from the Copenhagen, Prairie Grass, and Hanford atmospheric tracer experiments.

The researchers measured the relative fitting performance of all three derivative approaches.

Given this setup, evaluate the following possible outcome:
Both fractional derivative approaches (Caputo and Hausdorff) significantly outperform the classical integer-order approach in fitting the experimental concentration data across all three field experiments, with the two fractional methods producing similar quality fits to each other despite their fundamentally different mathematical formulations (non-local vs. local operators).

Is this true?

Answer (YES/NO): NO